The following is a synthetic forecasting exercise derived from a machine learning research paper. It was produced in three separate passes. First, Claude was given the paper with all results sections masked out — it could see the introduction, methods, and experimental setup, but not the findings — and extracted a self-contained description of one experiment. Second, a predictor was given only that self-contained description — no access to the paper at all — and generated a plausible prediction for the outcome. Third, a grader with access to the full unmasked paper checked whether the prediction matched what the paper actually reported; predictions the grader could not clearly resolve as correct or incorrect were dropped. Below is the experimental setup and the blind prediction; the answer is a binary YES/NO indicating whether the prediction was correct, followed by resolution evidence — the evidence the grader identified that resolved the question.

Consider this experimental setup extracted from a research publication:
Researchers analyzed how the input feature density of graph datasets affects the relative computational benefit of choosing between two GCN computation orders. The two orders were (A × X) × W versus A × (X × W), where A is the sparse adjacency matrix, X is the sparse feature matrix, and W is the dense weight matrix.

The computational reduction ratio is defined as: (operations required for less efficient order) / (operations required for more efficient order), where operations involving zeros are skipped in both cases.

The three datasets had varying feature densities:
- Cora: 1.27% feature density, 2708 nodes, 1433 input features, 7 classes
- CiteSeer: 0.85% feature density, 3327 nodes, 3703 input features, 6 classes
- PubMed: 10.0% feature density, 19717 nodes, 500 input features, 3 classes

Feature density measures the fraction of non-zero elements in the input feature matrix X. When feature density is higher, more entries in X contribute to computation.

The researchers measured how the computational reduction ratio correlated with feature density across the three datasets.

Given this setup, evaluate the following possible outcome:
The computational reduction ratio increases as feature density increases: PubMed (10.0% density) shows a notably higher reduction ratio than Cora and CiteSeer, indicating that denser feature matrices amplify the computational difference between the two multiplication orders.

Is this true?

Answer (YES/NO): NO